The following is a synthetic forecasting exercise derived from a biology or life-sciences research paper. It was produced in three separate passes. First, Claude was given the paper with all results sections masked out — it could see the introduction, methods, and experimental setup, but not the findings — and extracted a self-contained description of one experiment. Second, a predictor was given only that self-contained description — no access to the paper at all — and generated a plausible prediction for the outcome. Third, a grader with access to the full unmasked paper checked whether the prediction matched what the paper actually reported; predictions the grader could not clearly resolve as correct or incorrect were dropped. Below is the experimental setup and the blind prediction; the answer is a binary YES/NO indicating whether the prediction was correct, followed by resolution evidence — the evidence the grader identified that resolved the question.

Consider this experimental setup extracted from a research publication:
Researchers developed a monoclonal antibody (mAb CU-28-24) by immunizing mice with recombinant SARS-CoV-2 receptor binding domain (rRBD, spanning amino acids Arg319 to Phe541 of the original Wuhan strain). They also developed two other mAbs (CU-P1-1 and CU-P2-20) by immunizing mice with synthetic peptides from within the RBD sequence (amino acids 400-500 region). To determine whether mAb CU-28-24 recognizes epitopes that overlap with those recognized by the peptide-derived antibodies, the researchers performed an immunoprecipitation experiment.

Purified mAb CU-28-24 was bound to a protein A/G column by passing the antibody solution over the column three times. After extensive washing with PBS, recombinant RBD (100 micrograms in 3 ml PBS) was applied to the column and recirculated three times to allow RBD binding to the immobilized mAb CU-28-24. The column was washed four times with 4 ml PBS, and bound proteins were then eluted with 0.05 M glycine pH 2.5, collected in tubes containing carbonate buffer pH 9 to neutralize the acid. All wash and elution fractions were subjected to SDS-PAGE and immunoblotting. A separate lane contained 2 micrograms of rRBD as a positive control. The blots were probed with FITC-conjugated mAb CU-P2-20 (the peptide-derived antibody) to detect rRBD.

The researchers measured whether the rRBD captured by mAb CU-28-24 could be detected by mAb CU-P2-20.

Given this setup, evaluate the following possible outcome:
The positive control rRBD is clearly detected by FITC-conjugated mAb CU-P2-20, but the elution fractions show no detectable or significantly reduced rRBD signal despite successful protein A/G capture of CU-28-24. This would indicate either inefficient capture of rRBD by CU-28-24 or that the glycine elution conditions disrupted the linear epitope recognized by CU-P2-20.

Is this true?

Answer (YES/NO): NO